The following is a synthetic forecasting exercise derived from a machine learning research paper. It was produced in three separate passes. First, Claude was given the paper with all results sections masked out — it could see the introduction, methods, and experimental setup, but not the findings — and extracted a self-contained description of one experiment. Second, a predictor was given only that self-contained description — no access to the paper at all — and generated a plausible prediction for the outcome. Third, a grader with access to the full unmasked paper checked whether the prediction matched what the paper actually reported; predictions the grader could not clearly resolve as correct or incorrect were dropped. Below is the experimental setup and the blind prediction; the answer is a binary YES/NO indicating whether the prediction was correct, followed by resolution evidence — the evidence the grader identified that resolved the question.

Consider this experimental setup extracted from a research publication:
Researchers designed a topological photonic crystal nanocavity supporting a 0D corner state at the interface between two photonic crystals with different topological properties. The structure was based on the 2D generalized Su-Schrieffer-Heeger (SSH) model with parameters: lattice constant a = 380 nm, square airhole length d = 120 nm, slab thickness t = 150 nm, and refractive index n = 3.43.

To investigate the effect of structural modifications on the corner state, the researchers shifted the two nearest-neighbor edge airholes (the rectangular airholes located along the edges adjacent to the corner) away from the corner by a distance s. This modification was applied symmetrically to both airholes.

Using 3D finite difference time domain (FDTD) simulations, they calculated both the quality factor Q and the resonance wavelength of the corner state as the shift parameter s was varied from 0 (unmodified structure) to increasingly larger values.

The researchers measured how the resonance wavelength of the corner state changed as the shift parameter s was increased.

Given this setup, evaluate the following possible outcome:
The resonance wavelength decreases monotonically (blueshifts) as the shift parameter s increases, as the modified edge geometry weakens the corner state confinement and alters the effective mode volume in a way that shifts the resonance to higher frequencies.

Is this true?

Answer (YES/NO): NO